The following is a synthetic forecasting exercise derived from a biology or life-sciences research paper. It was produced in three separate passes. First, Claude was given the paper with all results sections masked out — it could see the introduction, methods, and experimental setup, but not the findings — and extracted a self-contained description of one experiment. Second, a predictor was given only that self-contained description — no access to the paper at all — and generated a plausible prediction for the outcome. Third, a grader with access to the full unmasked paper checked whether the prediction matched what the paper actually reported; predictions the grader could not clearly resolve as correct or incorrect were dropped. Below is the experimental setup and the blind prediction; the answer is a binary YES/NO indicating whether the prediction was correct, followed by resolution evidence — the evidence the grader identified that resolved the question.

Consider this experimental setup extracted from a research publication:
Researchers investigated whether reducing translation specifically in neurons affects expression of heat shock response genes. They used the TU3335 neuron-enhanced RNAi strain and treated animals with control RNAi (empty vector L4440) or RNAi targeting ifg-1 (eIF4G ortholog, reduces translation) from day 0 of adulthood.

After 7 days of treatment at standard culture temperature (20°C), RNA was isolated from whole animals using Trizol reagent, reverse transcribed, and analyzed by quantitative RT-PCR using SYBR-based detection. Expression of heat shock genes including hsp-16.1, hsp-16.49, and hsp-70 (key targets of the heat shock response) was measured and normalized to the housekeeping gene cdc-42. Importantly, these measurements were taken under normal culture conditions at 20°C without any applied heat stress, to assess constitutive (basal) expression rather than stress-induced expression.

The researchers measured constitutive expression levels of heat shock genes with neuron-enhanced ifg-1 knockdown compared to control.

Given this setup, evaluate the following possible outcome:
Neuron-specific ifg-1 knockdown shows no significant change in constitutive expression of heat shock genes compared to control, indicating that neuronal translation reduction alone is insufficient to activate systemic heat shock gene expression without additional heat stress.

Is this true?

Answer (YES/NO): NO